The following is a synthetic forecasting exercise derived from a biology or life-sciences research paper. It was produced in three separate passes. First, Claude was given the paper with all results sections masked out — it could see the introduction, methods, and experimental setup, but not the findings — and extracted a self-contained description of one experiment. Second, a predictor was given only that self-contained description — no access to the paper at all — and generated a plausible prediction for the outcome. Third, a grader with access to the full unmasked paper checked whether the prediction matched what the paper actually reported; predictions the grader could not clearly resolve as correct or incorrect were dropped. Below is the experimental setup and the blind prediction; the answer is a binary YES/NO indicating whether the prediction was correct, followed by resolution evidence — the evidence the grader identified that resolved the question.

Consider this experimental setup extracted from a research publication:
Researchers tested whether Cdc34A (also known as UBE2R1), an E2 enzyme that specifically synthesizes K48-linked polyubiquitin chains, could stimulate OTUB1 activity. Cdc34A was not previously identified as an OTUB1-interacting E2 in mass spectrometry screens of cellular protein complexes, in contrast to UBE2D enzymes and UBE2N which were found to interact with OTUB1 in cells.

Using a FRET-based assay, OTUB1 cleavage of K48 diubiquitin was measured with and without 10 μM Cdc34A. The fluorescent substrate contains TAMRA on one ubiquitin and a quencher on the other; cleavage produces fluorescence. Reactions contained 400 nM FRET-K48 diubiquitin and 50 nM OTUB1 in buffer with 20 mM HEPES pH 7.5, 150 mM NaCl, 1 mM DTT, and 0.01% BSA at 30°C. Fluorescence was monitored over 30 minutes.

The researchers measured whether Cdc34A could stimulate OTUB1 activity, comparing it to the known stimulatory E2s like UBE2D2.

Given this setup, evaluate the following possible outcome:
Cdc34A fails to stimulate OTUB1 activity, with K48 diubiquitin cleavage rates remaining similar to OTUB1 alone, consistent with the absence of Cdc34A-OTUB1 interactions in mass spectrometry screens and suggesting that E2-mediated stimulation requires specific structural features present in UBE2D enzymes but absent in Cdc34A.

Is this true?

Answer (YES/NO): YES